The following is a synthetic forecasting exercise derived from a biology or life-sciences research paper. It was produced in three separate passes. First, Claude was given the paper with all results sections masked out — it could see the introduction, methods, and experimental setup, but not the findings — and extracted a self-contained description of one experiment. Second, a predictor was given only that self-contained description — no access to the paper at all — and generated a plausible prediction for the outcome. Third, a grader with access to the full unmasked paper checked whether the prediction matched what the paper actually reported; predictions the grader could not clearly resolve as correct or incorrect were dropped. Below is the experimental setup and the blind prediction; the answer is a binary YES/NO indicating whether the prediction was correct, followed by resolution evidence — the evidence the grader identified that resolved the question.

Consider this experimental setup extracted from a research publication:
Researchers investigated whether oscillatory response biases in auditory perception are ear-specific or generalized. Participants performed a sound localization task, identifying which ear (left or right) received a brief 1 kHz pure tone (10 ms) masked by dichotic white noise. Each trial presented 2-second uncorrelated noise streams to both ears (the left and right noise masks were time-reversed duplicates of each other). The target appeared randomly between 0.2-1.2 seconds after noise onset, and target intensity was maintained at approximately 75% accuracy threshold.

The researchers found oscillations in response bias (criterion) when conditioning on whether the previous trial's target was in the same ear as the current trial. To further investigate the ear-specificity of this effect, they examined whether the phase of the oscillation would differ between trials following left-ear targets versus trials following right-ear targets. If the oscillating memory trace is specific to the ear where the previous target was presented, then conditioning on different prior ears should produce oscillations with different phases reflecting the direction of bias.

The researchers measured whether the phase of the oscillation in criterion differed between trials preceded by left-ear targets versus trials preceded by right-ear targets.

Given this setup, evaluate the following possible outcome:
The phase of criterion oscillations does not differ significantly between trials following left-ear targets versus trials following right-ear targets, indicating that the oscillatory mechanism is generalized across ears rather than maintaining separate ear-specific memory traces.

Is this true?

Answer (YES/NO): NO